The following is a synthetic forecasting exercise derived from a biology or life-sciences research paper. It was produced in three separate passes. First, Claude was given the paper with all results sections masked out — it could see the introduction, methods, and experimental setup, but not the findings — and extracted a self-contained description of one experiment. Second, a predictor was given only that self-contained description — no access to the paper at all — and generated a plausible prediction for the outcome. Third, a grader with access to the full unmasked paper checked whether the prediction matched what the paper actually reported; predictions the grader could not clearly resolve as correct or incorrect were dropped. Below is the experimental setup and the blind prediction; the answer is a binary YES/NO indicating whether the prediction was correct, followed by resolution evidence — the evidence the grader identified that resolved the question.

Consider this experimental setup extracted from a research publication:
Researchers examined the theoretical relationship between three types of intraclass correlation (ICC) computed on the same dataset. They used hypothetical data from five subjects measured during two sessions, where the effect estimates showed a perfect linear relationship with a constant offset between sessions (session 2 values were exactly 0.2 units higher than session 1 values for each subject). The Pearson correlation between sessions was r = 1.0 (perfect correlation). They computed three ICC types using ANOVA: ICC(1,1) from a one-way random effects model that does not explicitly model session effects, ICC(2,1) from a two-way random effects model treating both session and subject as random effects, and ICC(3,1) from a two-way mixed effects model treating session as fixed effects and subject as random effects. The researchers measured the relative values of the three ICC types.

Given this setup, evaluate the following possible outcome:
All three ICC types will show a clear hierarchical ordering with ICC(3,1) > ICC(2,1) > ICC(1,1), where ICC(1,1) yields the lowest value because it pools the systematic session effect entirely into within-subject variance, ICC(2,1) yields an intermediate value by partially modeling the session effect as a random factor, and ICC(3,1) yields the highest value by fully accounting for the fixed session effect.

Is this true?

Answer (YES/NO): YES